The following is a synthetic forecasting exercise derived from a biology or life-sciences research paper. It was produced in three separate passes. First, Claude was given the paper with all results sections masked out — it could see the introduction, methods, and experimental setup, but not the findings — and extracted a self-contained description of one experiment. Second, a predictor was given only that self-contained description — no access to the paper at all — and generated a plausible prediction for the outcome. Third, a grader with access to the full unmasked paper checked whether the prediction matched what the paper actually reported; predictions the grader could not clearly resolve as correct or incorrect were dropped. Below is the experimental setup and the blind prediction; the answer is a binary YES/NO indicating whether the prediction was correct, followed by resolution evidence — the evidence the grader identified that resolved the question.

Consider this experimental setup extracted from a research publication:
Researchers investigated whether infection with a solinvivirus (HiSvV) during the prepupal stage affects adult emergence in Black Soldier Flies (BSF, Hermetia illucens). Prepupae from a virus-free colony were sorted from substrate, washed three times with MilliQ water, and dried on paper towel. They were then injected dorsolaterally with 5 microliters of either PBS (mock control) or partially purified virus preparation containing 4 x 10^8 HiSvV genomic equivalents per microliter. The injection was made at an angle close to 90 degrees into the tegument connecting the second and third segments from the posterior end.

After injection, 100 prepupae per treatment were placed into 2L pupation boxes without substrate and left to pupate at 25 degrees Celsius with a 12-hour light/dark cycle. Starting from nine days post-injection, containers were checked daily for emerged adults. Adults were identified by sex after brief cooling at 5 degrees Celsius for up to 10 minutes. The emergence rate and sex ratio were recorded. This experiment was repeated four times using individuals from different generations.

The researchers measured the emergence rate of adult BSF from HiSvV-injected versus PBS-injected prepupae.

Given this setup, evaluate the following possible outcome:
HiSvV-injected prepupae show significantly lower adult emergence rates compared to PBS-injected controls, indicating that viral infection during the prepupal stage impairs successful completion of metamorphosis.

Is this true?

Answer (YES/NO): NO